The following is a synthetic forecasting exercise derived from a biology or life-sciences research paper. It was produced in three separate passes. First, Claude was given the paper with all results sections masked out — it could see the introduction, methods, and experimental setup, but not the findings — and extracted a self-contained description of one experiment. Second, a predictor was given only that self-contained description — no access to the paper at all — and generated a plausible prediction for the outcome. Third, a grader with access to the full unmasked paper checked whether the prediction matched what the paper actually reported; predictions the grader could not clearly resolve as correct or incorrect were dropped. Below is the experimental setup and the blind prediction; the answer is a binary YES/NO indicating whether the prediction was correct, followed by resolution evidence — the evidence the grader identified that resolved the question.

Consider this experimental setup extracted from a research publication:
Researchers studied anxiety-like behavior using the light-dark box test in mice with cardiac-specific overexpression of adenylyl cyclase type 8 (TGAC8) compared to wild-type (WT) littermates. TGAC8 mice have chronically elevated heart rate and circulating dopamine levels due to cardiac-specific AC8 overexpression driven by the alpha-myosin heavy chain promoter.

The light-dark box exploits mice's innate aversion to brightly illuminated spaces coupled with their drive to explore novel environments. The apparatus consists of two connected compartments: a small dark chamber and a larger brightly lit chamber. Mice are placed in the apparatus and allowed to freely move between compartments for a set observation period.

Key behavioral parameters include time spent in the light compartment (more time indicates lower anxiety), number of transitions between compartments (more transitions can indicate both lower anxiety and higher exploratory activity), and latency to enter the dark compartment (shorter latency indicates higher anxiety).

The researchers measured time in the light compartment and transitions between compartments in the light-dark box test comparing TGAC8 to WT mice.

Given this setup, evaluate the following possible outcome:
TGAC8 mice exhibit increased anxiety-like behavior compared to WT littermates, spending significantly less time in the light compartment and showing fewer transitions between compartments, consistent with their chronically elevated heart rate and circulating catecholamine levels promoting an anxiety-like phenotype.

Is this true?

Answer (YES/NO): NO